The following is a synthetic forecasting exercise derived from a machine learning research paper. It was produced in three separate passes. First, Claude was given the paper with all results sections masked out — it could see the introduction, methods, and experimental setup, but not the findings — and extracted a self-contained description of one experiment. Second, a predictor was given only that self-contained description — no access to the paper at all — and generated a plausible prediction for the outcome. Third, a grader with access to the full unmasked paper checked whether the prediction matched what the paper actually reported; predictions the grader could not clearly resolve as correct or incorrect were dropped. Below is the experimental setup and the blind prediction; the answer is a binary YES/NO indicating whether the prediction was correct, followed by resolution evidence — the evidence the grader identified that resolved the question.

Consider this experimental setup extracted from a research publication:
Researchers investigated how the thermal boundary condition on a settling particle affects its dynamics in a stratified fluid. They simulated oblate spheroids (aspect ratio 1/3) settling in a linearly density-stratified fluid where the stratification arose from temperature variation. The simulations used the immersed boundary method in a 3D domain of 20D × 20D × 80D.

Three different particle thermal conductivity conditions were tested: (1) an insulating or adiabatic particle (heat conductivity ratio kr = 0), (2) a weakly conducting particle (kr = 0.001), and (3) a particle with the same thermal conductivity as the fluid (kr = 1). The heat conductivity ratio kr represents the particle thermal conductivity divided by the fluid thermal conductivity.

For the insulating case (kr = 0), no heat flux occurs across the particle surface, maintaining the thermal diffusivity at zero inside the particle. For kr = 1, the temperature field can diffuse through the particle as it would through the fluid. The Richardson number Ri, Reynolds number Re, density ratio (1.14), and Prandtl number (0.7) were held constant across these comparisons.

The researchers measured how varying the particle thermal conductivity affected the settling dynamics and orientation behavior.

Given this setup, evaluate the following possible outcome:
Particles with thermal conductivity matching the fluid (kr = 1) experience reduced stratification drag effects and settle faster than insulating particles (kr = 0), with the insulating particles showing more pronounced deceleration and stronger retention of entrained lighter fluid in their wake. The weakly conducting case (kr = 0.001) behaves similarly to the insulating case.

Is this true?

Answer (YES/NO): NO